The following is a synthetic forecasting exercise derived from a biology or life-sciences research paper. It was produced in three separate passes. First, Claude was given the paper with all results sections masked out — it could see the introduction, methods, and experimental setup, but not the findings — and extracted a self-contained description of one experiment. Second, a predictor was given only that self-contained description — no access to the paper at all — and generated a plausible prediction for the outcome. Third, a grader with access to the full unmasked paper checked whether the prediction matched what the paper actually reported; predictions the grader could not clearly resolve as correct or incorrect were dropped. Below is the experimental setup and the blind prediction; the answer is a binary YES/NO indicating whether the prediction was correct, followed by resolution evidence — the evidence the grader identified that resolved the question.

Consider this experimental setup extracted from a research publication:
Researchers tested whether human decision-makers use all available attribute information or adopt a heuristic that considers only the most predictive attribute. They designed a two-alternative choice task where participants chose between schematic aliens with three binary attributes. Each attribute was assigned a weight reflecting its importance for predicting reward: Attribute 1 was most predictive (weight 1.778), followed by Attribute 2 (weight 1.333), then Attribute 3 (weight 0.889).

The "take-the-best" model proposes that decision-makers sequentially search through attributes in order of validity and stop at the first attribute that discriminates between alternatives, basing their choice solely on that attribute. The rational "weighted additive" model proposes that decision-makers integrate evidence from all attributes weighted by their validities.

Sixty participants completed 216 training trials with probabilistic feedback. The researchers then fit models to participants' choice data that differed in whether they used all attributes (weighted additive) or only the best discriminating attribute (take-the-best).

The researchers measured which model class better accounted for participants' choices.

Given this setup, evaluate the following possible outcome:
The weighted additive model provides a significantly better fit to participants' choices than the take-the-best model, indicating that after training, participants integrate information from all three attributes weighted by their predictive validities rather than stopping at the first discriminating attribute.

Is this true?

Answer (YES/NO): YES